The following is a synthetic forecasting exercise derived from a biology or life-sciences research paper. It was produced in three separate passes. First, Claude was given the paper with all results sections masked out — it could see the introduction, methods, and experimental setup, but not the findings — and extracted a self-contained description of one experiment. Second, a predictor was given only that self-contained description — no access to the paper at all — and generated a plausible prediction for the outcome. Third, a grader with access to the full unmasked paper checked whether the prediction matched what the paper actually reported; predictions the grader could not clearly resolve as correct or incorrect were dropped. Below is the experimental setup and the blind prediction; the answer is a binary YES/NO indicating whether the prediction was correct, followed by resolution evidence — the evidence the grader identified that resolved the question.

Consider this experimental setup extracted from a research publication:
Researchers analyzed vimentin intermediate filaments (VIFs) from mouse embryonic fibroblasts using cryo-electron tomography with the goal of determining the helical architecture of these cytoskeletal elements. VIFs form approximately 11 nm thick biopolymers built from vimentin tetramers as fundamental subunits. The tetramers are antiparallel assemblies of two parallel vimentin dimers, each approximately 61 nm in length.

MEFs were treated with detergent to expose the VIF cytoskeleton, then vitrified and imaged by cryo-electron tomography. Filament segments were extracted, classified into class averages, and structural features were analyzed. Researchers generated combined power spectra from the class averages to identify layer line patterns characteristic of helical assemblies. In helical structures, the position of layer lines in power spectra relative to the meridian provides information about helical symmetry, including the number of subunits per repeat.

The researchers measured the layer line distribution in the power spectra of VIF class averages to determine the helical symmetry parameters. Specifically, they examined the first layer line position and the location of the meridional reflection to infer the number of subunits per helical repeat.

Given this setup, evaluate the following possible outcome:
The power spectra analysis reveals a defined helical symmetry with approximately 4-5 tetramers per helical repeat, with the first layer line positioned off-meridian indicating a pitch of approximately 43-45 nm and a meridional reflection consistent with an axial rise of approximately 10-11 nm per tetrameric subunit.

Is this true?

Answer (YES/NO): NO